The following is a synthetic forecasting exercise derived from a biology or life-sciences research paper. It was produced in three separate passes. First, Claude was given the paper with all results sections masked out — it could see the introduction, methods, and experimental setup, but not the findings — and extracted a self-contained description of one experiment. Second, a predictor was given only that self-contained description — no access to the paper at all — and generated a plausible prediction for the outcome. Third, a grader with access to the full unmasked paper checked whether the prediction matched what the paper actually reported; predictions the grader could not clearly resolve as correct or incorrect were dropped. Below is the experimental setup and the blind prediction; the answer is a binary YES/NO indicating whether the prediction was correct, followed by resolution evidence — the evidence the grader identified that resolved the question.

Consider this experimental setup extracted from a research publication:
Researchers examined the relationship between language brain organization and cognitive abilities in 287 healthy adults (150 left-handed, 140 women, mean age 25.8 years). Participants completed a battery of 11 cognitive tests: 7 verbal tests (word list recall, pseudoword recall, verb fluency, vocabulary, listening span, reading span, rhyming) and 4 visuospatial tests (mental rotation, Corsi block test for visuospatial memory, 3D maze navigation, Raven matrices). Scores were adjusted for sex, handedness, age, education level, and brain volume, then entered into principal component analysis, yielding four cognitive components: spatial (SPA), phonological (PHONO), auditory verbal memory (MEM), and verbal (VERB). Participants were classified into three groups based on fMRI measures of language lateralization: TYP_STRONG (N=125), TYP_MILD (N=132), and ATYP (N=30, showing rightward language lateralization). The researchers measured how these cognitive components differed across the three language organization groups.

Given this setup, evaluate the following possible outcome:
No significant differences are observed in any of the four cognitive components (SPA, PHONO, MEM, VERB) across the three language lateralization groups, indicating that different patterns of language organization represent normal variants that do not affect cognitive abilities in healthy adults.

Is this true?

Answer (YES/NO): NO